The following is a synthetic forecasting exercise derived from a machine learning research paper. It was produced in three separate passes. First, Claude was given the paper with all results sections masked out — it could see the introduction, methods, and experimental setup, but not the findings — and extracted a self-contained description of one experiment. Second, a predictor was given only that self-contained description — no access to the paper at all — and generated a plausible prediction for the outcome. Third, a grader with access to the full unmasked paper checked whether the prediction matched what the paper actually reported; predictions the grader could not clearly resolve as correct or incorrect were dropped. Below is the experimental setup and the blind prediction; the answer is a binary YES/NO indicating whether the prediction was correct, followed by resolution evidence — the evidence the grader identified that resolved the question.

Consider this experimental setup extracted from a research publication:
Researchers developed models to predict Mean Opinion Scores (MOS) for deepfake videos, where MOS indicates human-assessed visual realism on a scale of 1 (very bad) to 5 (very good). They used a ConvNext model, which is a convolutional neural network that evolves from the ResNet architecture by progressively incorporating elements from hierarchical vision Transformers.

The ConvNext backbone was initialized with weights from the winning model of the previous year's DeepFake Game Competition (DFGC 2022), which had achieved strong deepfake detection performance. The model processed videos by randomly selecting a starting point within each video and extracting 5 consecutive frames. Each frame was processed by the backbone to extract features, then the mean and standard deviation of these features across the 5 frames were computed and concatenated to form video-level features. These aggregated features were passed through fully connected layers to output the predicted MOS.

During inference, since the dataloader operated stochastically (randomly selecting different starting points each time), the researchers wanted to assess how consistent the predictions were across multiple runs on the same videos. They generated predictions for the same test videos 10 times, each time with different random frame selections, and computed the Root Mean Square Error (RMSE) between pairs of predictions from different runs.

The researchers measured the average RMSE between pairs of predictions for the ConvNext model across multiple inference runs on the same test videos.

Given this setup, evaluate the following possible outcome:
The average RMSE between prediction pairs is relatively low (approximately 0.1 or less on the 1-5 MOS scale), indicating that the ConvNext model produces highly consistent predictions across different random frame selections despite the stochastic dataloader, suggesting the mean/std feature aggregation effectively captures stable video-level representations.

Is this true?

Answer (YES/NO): NO